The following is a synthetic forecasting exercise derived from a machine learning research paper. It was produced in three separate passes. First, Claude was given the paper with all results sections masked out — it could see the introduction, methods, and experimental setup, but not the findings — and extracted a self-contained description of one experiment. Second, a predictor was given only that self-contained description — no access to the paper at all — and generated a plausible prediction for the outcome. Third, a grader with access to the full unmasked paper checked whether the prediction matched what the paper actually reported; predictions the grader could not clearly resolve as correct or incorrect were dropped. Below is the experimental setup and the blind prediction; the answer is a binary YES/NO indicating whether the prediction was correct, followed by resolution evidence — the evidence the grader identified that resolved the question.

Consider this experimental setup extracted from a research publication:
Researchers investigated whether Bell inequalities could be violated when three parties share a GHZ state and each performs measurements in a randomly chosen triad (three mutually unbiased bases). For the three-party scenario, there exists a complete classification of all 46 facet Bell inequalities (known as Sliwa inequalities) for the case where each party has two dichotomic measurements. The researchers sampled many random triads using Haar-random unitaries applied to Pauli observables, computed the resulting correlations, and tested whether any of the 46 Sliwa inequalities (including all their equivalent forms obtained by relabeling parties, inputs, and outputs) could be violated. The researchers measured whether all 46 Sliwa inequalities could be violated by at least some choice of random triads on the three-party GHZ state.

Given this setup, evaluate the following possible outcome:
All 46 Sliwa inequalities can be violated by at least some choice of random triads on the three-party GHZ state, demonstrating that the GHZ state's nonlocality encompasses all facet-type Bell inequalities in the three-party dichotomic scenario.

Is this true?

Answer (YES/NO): NO